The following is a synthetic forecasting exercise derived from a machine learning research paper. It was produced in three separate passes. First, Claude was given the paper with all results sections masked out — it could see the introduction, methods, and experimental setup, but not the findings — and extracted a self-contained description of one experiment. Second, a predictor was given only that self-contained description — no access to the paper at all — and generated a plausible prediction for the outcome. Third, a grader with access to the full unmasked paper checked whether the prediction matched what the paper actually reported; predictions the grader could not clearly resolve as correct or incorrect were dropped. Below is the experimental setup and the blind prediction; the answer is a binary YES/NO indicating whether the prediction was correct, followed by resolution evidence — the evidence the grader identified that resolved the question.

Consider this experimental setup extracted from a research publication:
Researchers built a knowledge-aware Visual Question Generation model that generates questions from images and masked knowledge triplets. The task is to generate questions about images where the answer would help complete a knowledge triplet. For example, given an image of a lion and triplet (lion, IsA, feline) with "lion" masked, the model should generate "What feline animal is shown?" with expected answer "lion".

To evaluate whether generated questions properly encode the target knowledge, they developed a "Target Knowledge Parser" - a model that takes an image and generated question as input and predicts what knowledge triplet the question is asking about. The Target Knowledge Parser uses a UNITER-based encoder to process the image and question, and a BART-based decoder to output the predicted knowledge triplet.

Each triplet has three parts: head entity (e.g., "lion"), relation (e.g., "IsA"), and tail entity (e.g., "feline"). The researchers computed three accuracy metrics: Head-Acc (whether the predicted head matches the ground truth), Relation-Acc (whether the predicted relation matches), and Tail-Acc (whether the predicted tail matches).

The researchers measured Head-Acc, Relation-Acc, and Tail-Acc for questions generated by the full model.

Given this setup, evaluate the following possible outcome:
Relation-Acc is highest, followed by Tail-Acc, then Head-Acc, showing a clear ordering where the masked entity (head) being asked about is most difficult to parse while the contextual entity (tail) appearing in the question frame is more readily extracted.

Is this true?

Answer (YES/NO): NO